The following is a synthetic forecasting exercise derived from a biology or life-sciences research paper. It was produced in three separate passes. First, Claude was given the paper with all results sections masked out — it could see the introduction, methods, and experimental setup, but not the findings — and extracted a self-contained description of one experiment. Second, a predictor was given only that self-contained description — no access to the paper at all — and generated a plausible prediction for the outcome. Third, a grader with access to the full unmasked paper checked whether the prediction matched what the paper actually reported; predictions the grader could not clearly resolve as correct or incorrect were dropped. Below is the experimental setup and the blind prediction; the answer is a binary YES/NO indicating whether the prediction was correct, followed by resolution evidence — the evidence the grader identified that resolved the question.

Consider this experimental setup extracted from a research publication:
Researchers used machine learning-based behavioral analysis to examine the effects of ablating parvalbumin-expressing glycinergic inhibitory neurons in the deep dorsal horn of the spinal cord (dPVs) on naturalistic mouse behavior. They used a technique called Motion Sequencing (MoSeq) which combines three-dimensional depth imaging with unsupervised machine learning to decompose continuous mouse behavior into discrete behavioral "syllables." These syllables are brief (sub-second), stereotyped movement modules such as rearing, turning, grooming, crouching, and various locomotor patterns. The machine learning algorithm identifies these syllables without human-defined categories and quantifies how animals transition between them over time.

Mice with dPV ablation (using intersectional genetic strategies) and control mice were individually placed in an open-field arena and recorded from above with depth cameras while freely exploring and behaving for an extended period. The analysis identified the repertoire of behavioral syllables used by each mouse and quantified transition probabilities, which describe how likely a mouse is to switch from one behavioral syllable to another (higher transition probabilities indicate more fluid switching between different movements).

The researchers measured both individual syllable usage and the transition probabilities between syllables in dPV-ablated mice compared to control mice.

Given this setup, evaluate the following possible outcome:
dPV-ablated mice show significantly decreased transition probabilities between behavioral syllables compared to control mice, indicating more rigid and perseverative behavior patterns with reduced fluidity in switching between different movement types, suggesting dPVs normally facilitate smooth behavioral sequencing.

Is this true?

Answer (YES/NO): YES